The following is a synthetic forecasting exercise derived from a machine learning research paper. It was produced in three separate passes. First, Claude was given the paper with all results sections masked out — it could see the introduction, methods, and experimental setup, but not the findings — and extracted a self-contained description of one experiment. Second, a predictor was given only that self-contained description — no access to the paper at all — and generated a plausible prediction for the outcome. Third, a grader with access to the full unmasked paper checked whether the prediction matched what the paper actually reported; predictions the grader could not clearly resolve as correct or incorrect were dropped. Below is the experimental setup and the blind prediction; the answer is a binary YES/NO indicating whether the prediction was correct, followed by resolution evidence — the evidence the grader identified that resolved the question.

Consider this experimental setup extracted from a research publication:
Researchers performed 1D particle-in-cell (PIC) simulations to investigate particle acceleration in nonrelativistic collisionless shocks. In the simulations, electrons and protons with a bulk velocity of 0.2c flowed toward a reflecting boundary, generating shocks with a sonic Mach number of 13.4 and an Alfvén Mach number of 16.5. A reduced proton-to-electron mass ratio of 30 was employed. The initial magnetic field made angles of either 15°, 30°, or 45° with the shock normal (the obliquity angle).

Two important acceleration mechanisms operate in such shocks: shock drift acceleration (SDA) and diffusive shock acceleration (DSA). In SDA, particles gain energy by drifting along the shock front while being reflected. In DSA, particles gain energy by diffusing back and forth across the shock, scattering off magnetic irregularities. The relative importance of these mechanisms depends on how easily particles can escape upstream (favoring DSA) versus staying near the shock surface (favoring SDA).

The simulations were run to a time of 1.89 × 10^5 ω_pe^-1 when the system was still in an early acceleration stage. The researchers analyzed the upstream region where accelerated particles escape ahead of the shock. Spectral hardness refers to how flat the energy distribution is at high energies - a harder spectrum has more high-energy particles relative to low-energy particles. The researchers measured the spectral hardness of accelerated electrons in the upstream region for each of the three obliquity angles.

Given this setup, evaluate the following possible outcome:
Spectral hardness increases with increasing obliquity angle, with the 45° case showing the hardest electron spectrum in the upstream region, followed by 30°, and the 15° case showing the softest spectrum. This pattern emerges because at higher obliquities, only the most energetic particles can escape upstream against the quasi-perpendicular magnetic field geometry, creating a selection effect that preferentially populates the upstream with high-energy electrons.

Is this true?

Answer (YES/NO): YES